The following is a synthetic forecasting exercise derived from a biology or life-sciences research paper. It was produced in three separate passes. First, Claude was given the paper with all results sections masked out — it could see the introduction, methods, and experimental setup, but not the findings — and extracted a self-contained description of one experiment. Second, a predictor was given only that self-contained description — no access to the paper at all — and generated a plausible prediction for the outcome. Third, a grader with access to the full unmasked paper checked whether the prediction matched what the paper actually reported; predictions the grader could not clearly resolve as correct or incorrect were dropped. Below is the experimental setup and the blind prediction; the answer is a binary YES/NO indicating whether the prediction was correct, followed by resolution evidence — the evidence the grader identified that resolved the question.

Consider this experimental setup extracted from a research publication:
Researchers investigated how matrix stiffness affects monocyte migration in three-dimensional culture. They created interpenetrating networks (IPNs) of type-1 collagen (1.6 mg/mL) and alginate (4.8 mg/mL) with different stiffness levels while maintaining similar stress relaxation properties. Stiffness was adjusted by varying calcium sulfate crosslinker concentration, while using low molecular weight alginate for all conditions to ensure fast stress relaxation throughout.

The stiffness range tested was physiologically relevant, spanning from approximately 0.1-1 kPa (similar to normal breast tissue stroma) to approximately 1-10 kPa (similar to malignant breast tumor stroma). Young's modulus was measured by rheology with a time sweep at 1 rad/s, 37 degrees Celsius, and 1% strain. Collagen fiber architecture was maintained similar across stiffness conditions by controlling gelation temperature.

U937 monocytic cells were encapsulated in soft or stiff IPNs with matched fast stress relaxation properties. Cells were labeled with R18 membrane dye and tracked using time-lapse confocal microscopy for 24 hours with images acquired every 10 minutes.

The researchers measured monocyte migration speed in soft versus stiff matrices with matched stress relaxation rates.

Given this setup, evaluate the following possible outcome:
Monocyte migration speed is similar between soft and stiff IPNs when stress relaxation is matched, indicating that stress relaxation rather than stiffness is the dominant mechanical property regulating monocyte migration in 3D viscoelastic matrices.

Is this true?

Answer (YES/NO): NO